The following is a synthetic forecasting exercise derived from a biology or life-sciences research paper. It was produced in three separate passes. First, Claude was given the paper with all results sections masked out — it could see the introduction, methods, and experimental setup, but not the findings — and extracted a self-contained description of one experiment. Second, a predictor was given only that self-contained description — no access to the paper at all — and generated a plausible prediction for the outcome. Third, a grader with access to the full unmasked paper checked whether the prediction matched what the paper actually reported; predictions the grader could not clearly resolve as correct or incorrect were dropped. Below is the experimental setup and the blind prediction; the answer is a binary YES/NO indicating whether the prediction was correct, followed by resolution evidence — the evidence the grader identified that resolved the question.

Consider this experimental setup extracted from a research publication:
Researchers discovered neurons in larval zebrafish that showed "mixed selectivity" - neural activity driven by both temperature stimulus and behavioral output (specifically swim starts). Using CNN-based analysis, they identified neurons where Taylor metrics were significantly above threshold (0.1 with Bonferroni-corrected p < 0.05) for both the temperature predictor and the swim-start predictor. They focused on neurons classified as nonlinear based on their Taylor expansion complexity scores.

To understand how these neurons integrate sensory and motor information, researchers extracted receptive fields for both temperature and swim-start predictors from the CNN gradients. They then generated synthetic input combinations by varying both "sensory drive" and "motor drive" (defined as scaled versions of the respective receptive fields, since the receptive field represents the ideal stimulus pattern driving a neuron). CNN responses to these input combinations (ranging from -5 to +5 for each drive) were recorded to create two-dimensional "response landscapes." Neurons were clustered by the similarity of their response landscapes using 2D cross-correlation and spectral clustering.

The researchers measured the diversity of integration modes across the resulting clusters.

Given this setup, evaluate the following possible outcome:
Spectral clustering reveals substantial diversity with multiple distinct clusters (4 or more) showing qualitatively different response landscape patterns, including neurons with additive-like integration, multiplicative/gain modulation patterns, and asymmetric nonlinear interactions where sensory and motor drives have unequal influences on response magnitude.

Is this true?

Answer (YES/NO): YES